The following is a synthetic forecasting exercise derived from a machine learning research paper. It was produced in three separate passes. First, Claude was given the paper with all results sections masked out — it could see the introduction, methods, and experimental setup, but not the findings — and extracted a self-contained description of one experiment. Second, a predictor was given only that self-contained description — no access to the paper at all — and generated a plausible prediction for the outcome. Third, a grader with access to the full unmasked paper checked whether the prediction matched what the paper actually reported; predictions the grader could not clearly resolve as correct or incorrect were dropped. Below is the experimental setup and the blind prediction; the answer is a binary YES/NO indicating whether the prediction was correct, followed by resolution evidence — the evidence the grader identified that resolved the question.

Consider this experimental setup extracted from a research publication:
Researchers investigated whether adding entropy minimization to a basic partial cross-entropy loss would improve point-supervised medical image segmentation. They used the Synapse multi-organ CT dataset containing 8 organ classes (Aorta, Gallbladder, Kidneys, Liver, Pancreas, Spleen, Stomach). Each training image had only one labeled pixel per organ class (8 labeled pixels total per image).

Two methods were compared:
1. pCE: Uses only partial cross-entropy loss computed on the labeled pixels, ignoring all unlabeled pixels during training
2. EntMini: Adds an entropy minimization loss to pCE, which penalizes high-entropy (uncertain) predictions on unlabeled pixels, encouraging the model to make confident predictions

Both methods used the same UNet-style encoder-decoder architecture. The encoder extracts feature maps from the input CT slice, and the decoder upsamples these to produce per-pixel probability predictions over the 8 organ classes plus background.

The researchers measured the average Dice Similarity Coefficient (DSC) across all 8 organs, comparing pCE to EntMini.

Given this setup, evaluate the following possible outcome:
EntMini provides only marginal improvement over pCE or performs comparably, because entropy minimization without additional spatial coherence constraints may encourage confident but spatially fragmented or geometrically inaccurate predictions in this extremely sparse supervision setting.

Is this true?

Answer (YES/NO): YES